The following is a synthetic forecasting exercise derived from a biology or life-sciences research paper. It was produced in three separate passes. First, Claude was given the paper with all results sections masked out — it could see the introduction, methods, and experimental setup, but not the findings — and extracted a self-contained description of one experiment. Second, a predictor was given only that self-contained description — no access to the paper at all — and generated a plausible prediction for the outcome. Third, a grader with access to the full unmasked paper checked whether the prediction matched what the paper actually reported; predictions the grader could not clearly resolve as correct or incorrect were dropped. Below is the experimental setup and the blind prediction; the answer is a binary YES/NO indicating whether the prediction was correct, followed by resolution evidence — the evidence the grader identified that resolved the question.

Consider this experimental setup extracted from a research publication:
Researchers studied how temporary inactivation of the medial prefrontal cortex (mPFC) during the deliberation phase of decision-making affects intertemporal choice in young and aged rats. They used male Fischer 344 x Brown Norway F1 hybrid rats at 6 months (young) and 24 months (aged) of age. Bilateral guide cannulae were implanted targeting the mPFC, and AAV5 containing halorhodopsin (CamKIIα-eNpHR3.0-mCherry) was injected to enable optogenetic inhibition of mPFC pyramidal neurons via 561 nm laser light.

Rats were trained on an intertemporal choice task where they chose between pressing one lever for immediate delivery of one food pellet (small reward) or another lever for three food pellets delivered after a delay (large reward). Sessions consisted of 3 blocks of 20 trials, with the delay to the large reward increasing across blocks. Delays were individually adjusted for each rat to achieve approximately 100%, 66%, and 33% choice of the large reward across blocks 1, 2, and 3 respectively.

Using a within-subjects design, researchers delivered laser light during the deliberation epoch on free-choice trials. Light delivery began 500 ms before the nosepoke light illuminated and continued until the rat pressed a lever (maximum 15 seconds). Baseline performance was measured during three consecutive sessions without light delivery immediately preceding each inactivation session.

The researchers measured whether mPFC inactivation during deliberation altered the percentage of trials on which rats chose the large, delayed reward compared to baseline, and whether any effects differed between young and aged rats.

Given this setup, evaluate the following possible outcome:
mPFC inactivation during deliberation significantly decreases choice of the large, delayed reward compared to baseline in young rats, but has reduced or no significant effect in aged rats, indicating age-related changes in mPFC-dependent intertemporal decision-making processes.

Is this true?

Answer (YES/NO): NO